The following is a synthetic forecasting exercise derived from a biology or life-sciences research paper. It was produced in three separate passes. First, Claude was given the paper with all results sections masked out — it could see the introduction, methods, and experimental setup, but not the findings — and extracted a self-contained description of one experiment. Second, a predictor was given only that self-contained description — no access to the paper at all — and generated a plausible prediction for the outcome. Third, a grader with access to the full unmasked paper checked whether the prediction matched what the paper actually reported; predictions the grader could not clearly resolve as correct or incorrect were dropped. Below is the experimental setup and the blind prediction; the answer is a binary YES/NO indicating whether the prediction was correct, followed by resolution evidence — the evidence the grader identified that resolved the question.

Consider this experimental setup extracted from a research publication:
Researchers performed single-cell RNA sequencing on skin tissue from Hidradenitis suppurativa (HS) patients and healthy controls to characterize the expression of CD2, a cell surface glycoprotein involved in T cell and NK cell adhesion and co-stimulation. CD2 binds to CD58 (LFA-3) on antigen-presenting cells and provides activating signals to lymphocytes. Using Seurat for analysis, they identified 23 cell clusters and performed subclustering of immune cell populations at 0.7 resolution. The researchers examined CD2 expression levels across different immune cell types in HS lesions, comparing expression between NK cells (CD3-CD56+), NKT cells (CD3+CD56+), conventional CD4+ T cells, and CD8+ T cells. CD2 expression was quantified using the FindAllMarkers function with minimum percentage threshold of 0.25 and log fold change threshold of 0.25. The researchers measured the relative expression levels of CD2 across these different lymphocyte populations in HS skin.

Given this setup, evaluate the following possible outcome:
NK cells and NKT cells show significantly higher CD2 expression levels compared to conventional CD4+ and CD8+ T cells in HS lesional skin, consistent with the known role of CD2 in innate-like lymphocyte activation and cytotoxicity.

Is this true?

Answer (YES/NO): NO